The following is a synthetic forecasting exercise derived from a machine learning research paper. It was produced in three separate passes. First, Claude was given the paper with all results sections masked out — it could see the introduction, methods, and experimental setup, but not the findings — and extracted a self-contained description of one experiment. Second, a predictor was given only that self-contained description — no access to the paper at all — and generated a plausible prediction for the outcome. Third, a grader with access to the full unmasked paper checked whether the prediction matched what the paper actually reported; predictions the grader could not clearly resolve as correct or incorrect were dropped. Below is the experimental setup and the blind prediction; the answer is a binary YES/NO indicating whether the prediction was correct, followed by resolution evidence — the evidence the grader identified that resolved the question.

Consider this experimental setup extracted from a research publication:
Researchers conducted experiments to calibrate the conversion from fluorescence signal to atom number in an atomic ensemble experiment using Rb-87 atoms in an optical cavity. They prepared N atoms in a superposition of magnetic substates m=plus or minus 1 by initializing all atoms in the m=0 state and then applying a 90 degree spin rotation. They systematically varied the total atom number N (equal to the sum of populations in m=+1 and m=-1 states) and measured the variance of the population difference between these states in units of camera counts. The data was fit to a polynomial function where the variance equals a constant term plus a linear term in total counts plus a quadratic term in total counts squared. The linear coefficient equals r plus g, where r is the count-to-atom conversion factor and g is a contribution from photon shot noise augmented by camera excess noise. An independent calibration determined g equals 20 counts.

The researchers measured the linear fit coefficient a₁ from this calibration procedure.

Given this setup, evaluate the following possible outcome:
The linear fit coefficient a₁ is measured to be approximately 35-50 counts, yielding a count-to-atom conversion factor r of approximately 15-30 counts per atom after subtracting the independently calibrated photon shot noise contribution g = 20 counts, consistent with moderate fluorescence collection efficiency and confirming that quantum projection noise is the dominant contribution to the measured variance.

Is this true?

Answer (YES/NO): NO